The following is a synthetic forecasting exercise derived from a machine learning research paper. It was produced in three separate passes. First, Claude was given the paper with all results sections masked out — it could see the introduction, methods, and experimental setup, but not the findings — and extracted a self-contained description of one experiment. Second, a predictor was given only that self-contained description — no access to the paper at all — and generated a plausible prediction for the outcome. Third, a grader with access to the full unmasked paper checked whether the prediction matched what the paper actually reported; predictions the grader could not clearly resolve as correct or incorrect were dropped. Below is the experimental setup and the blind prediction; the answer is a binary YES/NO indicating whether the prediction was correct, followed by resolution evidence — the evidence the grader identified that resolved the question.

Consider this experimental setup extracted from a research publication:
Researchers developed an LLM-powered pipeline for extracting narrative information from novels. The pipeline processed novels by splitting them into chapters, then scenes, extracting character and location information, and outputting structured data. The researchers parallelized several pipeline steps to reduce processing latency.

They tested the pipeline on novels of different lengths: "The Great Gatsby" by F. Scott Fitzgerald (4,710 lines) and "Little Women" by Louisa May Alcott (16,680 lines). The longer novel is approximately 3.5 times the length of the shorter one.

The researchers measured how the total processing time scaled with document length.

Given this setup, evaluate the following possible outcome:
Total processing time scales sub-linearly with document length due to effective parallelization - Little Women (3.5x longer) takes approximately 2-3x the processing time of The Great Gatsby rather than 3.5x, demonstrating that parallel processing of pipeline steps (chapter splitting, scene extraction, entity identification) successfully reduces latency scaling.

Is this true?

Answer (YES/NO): NO